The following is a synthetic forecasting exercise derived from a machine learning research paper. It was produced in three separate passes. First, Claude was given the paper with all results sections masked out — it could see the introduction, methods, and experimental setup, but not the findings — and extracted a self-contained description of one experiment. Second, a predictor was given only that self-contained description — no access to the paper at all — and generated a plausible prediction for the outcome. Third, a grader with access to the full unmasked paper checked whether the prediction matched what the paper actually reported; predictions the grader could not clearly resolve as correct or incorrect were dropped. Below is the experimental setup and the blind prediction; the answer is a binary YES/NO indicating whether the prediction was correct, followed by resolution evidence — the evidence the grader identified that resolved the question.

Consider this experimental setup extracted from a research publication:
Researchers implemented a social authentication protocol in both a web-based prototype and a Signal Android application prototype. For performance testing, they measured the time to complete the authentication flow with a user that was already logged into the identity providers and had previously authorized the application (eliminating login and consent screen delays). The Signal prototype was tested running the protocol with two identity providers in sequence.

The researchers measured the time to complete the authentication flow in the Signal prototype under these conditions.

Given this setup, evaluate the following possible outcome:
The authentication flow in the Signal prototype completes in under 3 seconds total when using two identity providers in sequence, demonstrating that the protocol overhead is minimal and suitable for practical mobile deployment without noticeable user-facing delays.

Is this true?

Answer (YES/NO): NO